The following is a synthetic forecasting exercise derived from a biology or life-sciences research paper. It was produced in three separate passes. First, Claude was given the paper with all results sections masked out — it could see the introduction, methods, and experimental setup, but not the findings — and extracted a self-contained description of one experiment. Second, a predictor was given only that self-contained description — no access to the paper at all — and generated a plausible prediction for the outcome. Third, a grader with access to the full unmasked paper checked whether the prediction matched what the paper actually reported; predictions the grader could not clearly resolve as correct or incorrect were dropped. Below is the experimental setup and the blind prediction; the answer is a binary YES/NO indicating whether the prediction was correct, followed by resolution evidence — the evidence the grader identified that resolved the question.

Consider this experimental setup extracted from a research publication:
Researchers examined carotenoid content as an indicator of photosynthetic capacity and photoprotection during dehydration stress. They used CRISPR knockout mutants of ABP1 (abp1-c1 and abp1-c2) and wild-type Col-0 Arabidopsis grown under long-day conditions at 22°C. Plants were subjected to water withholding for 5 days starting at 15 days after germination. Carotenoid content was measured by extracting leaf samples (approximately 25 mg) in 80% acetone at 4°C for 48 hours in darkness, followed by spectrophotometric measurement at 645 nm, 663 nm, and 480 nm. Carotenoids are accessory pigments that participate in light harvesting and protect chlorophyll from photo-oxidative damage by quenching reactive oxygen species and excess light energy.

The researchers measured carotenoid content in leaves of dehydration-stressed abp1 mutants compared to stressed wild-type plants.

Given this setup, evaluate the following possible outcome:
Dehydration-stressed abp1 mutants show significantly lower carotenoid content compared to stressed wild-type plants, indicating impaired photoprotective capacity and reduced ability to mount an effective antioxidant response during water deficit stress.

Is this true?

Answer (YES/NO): NO